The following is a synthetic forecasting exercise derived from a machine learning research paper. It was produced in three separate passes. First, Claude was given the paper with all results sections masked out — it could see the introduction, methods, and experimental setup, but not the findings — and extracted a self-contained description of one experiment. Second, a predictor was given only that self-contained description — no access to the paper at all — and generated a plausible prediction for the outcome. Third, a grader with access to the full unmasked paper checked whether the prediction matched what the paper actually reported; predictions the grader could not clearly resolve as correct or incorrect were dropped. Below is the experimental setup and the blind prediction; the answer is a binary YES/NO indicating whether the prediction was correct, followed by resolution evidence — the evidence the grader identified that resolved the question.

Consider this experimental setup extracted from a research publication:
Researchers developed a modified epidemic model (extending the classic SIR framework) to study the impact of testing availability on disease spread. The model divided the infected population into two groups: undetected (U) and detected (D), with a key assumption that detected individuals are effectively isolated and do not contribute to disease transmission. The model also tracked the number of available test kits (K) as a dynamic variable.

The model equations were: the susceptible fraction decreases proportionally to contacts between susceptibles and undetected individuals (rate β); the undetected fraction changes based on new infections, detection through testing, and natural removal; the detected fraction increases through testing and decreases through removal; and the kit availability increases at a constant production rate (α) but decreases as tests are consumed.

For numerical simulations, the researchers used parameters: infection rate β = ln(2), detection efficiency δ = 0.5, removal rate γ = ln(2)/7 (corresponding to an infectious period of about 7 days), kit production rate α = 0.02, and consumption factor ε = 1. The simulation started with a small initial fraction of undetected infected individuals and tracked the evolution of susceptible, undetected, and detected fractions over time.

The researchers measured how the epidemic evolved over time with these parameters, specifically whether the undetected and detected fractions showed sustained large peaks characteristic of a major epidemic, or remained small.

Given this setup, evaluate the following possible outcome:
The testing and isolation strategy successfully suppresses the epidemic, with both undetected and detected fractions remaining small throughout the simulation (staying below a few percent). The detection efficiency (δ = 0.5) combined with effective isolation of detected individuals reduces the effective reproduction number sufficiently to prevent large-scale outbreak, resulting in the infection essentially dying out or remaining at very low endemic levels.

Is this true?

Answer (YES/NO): NO